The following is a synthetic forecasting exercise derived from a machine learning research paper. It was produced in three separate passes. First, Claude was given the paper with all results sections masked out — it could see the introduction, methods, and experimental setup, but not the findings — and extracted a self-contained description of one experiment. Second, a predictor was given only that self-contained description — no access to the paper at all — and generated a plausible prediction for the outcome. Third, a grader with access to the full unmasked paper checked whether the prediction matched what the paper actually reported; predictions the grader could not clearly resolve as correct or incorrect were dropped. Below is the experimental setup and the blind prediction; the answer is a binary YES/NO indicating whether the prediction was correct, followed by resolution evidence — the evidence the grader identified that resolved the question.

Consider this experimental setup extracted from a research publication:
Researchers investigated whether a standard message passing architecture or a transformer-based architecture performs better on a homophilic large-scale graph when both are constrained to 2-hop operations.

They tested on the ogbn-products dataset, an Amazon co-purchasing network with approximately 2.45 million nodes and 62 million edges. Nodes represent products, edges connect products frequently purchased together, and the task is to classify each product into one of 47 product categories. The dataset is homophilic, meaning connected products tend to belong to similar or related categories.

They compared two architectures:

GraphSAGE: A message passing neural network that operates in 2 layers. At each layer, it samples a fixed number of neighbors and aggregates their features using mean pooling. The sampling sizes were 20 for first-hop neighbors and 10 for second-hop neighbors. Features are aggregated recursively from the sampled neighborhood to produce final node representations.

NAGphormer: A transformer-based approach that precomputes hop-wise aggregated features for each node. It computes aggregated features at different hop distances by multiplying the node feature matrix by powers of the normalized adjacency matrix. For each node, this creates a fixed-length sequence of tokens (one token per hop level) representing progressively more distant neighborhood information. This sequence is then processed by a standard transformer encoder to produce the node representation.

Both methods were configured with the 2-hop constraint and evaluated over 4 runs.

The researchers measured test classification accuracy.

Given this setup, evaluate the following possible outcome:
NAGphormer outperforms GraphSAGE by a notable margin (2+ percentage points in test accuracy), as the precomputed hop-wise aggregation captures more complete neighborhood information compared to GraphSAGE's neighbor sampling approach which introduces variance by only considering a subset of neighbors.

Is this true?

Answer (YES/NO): NO